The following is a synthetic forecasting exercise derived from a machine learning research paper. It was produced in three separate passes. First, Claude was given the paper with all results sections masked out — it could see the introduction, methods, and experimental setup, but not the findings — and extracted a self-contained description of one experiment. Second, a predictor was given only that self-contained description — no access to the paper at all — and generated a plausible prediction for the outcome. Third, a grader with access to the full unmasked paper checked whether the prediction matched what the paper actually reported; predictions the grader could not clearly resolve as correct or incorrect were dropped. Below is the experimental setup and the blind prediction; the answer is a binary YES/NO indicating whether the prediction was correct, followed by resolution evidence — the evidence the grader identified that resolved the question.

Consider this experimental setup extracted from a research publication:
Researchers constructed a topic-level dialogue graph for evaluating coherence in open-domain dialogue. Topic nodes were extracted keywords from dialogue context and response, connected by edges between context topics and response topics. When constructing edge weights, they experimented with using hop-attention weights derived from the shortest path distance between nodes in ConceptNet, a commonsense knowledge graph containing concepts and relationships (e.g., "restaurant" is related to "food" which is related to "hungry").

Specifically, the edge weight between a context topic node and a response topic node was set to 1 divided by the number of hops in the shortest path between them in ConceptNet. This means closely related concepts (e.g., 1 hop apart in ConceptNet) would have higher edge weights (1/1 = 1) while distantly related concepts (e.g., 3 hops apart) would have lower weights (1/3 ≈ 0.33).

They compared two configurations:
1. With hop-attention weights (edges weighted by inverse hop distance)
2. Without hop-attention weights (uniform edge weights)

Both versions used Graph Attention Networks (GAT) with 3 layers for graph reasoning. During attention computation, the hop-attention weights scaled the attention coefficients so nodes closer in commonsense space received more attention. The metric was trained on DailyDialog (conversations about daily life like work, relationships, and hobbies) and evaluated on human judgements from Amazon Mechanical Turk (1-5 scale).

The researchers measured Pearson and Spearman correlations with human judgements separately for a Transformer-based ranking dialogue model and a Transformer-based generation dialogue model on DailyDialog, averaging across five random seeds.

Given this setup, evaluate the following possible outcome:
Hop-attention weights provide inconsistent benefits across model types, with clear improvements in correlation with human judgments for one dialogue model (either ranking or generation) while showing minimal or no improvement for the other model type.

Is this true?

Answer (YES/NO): YES